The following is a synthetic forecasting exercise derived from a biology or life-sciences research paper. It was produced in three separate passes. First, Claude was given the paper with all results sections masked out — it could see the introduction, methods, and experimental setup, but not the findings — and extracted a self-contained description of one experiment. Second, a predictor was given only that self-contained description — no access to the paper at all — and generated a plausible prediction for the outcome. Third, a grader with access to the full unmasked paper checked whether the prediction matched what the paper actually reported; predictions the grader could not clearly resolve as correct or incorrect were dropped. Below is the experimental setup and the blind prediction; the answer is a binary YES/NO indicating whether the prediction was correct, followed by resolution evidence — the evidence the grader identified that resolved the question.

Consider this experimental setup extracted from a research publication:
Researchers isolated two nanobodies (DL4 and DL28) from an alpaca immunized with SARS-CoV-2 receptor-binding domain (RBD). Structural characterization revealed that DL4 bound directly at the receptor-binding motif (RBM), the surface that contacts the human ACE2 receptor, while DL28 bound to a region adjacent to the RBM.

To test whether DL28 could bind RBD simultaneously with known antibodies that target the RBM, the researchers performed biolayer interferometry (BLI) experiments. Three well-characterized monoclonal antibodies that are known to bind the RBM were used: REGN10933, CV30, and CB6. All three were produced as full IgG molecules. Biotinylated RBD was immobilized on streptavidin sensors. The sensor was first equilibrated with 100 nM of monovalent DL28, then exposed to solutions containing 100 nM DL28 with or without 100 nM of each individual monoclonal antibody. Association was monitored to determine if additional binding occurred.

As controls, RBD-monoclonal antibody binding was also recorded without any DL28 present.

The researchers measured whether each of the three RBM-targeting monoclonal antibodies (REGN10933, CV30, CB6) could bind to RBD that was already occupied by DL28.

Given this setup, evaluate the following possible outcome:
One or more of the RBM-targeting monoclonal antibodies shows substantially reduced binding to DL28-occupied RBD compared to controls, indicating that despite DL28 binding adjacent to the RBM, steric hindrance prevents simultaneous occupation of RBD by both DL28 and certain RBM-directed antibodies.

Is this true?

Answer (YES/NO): NO